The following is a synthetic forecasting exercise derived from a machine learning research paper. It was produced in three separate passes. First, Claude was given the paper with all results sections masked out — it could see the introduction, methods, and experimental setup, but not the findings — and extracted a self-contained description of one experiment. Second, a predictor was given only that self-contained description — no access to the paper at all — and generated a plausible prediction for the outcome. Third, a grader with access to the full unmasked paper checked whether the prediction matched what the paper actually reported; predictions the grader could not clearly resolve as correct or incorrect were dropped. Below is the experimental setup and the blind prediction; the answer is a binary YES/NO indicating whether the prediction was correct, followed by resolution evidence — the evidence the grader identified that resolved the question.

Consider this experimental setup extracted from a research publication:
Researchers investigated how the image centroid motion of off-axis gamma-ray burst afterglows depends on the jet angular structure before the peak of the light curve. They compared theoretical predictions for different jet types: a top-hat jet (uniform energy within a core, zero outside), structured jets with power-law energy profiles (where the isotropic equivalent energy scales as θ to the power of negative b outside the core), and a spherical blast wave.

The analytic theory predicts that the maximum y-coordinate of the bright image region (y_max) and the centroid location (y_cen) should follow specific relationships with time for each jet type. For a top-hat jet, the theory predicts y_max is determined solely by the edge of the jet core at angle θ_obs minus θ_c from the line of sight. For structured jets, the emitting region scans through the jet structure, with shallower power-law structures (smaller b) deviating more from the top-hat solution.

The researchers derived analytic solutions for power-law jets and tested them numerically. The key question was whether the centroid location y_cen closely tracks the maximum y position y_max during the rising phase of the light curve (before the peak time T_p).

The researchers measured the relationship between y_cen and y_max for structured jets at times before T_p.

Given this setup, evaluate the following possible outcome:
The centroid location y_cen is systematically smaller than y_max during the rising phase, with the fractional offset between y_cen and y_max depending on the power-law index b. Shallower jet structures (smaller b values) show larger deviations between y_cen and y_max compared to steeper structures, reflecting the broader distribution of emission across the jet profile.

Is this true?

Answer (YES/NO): NO